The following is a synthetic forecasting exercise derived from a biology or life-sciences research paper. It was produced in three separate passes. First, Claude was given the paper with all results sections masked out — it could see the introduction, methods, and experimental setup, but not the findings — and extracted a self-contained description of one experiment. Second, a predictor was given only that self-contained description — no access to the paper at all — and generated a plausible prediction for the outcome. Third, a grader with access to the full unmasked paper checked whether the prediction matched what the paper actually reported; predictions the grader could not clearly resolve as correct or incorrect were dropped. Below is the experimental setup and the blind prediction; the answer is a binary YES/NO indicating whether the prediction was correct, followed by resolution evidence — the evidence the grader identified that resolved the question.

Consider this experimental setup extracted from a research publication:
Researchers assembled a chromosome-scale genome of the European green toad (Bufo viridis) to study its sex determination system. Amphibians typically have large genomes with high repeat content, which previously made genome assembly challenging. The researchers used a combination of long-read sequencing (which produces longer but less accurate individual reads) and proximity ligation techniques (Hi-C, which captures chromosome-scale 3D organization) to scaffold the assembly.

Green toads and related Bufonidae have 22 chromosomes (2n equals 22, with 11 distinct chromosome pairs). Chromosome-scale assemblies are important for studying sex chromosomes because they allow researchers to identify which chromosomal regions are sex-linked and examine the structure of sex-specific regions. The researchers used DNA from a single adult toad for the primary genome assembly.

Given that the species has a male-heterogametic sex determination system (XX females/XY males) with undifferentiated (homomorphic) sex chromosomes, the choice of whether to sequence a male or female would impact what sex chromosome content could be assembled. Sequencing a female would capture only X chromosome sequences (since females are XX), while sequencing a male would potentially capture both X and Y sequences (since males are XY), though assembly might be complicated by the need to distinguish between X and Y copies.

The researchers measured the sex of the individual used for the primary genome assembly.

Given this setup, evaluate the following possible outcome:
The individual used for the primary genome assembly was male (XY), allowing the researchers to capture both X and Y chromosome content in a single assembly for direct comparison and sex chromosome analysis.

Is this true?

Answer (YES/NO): NO